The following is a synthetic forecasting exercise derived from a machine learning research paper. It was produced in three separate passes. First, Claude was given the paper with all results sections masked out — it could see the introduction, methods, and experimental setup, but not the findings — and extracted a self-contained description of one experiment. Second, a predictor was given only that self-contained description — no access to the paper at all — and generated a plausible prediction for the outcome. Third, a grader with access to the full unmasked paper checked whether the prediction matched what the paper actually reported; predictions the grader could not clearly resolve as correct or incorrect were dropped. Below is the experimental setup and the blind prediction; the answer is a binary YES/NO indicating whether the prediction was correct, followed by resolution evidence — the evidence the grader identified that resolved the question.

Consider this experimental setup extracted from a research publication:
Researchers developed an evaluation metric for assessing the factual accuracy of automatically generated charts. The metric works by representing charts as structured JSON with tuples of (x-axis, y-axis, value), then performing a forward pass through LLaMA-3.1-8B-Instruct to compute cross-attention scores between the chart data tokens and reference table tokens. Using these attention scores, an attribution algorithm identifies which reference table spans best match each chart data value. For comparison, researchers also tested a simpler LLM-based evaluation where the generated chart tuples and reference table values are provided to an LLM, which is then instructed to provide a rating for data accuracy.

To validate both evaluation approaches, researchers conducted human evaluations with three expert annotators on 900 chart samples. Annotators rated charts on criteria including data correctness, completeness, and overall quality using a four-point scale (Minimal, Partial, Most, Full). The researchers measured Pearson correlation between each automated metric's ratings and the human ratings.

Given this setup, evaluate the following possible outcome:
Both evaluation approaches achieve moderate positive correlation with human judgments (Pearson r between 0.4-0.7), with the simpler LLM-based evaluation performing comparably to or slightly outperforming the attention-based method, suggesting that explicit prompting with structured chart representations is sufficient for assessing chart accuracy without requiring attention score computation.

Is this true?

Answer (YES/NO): NO